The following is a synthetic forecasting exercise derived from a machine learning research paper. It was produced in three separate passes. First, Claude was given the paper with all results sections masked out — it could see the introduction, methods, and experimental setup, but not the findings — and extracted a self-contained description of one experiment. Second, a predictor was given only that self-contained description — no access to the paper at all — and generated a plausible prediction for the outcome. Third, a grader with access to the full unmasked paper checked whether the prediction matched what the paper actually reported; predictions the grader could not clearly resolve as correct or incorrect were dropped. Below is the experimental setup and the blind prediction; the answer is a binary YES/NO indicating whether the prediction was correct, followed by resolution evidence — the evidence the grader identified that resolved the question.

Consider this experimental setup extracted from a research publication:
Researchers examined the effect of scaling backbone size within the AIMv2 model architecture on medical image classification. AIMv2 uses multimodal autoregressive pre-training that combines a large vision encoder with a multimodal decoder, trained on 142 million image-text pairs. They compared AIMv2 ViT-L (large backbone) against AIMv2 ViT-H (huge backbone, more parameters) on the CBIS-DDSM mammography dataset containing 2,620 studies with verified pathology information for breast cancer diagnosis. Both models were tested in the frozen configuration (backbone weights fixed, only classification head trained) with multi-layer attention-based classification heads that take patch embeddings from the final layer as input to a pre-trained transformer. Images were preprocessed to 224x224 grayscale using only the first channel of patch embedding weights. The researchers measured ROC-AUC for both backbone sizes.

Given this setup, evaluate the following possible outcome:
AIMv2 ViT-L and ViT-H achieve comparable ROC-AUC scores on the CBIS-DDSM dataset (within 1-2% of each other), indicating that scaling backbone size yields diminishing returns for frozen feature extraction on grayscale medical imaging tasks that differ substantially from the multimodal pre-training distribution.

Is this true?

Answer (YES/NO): YES